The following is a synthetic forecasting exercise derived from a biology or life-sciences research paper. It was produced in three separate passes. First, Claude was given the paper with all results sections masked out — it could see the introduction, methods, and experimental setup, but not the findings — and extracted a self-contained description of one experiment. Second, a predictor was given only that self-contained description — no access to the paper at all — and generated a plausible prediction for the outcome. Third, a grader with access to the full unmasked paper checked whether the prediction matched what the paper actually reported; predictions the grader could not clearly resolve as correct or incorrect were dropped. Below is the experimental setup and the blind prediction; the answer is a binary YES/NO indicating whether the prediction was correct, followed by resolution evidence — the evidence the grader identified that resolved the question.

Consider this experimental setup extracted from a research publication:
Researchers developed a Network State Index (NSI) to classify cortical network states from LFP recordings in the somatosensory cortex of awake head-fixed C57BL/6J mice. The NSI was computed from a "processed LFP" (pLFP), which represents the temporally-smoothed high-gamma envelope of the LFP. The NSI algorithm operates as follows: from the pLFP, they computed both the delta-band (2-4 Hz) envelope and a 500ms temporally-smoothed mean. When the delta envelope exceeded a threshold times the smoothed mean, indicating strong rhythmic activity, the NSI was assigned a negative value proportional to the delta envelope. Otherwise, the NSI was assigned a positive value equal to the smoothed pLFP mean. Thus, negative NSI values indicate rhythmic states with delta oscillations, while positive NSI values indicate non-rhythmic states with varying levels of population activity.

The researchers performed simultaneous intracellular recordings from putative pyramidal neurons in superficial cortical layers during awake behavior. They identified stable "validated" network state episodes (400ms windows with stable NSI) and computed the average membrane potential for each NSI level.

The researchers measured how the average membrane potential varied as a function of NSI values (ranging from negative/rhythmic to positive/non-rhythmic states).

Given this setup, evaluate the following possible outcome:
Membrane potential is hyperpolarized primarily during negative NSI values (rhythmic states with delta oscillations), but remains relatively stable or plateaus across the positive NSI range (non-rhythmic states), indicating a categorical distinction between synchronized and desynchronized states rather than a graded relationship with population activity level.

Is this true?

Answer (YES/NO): NO